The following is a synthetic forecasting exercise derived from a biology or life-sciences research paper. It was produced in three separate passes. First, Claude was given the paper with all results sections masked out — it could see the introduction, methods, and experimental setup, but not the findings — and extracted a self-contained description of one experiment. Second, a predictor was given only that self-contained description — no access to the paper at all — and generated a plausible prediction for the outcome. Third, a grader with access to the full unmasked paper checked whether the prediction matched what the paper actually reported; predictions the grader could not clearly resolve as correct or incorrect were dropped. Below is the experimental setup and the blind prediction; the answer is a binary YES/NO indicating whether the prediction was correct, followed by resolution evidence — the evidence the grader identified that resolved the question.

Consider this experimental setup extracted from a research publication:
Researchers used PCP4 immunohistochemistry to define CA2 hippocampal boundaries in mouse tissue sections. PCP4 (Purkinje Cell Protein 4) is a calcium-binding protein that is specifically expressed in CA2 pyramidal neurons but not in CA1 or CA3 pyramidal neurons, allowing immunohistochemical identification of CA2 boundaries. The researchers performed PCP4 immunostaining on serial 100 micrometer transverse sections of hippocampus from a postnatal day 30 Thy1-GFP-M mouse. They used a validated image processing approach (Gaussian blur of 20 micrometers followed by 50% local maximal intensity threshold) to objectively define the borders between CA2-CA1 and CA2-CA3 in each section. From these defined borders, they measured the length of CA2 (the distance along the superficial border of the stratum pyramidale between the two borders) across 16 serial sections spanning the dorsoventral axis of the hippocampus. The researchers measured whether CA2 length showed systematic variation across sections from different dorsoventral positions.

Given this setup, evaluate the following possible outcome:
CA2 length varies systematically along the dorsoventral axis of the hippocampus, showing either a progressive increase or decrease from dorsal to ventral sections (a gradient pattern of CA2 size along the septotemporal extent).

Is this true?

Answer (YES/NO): NO